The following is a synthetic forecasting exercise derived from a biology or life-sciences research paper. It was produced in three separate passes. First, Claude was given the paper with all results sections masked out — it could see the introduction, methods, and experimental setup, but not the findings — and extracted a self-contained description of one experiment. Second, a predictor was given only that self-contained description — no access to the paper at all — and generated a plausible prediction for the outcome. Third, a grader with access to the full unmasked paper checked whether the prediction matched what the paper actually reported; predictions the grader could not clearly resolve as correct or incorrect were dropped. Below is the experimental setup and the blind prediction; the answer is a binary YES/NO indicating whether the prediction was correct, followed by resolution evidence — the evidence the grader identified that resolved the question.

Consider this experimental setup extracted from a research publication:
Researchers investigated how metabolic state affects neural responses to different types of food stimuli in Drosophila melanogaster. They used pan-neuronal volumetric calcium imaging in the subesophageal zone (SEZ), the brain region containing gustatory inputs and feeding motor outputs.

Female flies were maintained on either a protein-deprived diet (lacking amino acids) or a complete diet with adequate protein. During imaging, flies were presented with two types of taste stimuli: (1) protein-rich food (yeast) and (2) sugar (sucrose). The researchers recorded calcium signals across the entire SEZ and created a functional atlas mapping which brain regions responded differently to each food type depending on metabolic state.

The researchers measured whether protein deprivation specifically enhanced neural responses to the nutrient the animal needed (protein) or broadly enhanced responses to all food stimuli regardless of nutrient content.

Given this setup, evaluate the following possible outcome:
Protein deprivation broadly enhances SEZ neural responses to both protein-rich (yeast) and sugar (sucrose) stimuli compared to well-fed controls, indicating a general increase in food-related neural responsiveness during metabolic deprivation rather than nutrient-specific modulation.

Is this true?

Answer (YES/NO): NO